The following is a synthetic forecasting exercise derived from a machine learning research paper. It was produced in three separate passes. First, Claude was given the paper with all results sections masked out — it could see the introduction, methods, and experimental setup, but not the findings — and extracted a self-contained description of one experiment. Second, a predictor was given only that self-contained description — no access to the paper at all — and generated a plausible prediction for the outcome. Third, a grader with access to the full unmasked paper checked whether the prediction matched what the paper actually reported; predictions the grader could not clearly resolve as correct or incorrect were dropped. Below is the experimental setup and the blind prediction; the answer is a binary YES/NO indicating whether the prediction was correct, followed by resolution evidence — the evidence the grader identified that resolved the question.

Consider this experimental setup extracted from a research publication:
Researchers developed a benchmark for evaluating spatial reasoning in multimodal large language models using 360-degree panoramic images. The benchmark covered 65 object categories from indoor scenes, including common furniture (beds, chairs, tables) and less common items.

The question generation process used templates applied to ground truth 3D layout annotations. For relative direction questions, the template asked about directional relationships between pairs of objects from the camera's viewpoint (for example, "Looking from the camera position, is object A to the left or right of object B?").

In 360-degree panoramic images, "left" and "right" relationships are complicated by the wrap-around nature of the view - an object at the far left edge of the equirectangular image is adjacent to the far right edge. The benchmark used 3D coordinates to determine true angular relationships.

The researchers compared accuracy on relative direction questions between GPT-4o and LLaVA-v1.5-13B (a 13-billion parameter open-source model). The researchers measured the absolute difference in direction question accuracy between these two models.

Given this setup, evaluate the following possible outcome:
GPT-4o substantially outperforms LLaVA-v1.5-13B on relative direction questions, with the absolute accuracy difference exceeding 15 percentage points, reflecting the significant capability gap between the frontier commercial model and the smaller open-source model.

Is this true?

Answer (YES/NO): NO